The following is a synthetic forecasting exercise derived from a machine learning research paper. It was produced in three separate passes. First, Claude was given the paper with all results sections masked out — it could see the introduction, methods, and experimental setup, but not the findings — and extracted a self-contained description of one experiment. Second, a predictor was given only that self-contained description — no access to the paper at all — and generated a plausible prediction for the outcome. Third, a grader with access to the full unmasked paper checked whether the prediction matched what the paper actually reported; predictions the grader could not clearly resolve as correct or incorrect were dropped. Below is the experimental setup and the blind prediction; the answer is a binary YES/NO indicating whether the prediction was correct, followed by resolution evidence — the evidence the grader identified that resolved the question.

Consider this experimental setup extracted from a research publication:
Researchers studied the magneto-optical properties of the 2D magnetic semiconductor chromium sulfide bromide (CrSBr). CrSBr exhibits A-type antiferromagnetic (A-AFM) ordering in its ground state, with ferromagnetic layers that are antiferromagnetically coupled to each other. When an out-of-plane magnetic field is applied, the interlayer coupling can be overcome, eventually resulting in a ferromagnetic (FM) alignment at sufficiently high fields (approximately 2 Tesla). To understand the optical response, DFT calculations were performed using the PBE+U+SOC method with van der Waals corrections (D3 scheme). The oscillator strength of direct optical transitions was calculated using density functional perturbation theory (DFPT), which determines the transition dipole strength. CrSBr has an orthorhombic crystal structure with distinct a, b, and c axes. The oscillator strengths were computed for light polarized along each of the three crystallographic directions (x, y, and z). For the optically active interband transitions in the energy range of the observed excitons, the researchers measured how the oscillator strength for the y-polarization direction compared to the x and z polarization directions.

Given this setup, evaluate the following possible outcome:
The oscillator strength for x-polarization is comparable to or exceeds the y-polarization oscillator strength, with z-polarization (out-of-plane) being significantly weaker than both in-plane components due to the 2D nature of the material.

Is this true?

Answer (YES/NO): NO